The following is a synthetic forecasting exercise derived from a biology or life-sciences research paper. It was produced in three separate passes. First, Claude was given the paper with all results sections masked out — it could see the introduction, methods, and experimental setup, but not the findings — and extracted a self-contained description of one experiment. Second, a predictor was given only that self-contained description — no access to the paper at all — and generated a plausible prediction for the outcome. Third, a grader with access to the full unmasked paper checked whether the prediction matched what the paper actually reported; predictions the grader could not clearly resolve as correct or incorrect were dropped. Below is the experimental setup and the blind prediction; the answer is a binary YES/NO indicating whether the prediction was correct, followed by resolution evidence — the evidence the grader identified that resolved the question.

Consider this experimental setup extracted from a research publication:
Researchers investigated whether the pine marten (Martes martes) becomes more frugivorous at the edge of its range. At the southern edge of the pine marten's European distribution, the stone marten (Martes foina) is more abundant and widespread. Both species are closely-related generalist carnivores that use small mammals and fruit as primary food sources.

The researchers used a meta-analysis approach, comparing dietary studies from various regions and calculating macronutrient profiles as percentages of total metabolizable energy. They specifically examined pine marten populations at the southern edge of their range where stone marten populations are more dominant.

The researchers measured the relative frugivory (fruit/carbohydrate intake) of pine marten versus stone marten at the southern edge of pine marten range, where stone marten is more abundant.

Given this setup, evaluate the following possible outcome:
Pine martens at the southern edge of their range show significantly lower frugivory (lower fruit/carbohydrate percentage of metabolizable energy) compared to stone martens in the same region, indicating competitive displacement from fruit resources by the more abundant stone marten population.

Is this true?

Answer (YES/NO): NO